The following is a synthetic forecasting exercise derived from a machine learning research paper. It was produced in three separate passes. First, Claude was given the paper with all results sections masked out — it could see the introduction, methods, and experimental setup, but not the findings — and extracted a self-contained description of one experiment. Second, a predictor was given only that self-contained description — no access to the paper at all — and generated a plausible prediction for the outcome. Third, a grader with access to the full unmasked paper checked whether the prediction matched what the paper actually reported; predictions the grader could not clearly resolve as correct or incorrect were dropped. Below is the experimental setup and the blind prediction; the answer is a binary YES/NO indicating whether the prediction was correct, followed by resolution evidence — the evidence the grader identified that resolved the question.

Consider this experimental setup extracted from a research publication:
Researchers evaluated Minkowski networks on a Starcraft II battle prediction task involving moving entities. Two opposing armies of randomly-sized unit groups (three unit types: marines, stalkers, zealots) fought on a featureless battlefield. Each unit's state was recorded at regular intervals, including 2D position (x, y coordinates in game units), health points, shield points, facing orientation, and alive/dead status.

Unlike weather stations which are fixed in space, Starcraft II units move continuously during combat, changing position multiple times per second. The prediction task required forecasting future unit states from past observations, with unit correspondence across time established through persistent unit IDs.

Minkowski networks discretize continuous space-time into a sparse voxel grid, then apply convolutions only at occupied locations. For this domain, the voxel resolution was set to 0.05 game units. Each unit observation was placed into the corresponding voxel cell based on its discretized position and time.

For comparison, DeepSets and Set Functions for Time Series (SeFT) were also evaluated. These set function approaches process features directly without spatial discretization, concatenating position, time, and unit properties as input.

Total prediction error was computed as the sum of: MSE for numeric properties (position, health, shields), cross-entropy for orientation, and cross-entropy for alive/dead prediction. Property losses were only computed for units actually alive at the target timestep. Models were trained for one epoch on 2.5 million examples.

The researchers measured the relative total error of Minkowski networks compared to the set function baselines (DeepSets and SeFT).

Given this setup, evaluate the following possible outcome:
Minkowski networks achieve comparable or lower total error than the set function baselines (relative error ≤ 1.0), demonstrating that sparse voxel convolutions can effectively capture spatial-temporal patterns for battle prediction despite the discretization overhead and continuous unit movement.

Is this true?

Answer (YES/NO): NO